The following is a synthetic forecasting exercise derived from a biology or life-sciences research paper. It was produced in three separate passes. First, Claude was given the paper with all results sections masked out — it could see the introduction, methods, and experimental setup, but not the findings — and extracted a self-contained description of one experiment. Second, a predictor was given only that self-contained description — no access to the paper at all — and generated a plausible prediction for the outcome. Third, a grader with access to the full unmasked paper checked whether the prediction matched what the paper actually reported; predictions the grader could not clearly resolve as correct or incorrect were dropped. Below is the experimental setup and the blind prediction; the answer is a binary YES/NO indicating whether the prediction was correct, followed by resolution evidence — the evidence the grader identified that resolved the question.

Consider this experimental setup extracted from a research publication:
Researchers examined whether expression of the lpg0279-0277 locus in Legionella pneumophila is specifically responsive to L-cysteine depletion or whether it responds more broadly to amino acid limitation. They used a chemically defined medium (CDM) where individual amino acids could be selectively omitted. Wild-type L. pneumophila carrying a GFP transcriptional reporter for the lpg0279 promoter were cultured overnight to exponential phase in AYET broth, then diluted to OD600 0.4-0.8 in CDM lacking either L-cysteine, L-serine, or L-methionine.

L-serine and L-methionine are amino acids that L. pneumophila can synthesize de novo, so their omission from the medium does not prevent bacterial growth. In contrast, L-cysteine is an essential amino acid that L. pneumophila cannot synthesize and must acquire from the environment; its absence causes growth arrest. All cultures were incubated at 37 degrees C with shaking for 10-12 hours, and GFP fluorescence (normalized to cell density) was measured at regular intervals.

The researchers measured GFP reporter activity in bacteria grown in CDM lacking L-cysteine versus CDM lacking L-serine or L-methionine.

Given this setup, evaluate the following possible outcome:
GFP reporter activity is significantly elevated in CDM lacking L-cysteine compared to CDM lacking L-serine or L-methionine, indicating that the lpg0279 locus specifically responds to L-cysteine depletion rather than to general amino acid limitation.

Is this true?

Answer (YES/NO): NO